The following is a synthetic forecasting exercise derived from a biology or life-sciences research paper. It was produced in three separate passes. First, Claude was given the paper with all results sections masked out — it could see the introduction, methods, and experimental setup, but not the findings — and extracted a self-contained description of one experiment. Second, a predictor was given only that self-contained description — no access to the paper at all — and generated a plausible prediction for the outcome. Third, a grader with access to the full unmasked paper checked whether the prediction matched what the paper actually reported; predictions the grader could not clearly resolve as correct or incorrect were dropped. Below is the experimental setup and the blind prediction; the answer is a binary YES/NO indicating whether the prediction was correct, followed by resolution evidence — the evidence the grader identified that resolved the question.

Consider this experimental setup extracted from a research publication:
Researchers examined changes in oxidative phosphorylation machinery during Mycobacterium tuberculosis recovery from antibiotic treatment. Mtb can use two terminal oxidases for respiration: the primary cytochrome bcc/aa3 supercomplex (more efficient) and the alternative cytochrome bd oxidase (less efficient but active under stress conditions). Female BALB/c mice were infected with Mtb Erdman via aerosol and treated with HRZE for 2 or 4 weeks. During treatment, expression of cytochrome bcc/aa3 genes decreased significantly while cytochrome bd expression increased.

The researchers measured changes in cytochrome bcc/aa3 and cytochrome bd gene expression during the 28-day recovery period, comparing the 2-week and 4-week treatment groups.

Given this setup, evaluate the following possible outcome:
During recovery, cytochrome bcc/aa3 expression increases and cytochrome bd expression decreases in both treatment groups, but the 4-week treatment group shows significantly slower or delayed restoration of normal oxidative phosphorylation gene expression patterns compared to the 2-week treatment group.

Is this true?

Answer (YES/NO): NO